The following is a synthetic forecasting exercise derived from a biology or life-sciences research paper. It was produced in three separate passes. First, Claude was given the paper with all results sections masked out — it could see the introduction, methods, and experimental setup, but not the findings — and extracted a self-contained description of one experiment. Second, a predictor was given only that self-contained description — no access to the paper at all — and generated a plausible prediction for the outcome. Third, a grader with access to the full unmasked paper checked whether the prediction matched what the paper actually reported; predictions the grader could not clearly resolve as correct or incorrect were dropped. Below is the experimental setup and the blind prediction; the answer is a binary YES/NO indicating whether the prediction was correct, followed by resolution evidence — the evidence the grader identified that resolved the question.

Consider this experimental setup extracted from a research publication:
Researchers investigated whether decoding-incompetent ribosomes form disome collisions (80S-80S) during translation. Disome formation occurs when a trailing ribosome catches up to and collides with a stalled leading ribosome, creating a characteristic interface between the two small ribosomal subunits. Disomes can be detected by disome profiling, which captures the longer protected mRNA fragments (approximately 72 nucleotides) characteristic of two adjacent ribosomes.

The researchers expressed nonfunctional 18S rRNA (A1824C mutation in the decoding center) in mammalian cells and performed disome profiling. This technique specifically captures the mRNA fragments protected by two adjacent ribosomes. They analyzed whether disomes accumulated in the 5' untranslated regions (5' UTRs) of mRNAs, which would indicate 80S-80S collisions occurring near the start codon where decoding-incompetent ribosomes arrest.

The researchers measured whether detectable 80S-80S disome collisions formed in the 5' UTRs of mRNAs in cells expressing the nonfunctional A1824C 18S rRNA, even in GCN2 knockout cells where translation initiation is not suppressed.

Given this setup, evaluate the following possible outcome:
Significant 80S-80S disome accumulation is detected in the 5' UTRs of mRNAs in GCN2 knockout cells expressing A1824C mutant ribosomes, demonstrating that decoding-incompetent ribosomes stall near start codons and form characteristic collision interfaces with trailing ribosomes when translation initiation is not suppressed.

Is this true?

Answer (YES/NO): NO